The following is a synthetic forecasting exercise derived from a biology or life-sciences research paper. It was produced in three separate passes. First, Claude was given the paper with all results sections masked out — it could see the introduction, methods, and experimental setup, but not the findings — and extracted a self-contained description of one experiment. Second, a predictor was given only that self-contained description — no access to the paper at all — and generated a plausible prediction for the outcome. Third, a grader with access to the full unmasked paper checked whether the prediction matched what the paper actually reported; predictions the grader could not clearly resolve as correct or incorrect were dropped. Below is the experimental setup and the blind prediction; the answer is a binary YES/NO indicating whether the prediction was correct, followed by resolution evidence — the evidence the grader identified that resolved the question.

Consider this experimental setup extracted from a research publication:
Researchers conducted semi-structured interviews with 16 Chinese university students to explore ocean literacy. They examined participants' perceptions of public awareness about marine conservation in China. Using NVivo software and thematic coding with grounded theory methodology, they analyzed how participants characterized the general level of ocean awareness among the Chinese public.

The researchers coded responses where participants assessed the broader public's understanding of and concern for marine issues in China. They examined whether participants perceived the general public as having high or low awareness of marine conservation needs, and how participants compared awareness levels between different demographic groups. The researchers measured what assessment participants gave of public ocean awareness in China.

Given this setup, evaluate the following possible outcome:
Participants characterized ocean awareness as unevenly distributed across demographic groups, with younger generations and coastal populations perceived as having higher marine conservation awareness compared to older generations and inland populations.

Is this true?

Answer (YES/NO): NO